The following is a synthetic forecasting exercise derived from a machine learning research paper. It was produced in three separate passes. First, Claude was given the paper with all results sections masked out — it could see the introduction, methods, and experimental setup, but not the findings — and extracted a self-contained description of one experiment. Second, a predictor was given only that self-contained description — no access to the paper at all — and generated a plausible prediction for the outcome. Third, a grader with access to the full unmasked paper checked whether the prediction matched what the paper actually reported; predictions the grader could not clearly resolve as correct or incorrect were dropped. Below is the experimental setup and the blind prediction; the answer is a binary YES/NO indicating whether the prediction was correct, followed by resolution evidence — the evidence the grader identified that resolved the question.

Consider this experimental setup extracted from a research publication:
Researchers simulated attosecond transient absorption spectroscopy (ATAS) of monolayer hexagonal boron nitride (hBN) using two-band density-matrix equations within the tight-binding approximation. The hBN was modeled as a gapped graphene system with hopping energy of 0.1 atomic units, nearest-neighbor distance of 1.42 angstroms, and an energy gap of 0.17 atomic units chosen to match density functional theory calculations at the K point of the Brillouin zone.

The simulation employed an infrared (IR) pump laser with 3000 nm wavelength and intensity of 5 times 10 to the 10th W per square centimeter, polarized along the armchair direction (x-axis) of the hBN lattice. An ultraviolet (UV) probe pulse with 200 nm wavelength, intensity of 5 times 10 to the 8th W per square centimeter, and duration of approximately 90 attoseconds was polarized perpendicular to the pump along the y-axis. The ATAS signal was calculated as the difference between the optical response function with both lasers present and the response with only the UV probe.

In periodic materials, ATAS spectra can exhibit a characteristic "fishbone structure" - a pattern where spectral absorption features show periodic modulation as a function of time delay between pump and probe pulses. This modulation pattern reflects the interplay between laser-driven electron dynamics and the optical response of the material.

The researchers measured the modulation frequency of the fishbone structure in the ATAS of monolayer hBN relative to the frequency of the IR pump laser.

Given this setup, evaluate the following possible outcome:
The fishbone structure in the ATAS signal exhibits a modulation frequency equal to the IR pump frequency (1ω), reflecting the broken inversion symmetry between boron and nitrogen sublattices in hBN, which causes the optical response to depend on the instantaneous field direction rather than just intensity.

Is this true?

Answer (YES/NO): YES